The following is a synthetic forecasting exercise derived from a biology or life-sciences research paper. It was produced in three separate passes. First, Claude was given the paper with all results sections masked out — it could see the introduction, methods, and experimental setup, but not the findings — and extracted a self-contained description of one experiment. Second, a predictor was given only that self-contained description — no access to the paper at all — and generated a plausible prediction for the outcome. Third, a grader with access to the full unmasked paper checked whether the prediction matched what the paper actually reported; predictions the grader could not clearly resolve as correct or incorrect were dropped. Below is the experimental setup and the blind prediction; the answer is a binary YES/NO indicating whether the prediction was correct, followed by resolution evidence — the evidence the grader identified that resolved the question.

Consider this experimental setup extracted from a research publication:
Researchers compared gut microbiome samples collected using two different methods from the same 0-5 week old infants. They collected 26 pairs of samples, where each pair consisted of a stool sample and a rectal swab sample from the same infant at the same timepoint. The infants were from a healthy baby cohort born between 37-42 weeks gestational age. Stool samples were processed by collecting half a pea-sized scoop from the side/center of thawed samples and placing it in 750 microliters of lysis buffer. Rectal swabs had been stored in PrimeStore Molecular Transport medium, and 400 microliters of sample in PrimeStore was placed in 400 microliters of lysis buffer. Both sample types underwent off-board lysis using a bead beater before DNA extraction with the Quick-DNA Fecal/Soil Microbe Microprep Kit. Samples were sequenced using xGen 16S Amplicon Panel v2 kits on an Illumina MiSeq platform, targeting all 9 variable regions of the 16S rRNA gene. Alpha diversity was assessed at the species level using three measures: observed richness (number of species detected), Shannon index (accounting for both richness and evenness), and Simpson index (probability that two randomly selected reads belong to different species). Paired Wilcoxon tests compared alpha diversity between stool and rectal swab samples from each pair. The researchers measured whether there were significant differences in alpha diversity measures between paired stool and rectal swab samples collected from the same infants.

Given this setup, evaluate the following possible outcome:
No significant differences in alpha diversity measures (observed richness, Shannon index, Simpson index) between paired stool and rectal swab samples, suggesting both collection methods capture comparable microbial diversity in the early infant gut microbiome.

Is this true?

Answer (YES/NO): NO